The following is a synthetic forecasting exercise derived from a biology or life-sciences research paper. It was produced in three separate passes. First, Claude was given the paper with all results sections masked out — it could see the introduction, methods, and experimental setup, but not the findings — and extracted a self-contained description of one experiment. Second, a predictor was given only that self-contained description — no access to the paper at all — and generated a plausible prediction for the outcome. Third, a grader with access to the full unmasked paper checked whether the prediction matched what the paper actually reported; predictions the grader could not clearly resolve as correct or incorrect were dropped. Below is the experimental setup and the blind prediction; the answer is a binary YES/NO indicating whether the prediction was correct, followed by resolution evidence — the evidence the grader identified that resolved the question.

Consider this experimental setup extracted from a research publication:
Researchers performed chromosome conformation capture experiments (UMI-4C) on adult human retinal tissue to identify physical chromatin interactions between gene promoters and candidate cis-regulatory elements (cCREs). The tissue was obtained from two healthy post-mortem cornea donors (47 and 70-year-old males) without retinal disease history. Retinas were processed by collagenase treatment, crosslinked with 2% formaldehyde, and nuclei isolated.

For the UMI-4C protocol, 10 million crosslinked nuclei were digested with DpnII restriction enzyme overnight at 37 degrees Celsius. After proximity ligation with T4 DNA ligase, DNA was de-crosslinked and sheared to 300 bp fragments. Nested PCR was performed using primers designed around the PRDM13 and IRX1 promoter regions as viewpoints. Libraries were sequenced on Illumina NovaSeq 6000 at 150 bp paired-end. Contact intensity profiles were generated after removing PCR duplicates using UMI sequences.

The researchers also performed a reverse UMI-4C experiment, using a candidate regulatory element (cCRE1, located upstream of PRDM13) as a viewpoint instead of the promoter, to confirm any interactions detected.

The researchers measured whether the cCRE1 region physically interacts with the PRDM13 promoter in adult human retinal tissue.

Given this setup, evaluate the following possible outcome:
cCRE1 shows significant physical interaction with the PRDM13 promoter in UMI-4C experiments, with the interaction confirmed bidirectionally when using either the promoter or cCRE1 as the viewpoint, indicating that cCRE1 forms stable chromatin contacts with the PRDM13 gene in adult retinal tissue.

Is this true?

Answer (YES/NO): YES